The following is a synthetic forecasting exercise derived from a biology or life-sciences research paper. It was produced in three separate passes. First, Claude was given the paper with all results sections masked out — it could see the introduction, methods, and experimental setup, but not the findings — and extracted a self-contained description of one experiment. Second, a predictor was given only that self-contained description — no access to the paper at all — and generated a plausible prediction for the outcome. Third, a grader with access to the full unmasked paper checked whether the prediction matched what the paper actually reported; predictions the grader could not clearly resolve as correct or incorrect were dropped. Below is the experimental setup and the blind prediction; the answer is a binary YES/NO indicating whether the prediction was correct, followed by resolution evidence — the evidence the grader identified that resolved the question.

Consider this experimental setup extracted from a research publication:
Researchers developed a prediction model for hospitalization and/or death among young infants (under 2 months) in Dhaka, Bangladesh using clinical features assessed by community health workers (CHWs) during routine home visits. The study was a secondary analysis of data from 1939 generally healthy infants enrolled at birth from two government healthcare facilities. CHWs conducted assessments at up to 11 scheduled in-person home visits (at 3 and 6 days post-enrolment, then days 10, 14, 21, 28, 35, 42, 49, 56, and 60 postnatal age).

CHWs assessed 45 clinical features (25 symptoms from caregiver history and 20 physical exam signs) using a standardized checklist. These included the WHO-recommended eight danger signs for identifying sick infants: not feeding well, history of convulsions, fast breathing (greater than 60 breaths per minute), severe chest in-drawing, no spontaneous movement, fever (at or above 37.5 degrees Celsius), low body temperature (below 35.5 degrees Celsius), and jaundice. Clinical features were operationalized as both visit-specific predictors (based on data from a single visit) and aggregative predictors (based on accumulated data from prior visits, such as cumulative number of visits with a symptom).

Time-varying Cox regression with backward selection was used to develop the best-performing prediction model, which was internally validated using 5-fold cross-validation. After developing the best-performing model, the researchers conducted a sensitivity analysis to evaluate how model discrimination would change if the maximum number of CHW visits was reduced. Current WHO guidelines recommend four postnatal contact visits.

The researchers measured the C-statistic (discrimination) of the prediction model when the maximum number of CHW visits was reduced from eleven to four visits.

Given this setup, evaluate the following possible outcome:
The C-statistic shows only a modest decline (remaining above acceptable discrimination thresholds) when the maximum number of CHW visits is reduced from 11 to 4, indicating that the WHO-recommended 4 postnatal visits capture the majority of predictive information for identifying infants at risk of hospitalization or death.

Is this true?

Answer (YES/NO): YES